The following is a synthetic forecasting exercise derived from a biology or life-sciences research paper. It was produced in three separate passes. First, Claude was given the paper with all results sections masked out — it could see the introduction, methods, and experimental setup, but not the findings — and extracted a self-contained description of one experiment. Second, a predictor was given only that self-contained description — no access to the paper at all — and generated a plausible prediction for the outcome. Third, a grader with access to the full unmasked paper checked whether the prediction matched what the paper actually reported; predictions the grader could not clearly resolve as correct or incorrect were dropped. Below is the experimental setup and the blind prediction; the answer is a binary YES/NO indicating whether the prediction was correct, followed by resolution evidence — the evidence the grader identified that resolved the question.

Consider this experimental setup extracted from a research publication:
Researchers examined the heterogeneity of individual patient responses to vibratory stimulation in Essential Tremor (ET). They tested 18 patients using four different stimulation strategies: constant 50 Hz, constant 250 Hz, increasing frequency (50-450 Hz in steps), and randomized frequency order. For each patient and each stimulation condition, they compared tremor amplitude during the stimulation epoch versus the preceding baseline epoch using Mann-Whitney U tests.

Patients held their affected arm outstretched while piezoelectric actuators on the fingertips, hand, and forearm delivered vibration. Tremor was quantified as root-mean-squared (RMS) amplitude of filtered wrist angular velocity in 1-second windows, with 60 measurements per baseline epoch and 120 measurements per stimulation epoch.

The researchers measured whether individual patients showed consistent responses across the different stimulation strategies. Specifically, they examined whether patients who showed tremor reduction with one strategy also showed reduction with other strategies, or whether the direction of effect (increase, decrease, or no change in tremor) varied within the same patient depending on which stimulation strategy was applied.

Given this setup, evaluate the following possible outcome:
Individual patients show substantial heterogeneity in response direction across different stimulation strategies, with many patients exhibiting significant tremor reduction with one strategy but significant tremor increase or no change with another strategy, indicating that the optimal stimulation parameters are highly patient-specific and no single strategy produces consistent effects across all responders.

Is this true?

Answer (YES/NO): YES